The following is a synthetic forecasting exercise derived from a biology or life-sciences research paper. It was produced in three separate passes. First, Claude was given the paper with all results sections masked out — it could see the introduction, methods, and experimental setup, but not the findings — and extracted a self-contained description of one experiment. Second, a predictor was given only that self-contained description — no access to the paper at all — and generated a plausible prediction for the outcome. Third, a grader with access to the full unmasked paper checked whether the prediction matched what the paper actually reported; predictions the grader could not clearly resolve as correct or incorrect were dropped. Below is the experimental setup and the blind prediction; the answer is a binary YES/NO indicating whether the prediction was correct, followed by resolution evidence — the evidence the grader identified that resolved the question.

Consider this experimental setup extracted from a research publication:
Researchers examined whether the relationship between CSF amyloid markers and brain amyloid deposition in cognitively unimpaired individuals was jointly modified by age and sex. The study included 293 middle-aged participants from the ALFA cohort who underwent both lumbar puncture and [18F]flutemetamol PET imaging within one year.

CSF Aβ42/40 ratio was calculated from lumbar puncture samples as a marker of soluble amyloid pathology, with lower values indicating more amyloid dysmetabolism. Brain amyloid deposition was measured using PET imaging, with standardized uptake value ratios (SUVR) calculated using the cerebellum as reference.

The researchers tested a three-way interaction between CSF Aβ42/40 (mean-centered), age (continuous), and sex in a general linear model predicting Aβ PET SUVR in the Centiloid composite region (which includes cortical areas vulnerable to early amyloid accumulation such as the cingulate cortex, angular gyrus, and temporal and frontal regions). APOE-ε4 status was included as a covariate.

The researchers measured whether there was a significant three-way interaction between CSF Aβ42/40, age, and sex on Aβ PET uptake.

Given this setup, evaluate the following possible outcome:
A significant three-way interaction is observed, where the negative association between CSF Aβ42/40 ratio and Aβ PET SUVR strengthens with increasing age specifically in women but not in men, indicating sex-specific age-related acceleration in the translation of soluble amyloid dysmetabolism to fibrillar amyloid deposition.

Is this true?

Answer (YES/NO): NO